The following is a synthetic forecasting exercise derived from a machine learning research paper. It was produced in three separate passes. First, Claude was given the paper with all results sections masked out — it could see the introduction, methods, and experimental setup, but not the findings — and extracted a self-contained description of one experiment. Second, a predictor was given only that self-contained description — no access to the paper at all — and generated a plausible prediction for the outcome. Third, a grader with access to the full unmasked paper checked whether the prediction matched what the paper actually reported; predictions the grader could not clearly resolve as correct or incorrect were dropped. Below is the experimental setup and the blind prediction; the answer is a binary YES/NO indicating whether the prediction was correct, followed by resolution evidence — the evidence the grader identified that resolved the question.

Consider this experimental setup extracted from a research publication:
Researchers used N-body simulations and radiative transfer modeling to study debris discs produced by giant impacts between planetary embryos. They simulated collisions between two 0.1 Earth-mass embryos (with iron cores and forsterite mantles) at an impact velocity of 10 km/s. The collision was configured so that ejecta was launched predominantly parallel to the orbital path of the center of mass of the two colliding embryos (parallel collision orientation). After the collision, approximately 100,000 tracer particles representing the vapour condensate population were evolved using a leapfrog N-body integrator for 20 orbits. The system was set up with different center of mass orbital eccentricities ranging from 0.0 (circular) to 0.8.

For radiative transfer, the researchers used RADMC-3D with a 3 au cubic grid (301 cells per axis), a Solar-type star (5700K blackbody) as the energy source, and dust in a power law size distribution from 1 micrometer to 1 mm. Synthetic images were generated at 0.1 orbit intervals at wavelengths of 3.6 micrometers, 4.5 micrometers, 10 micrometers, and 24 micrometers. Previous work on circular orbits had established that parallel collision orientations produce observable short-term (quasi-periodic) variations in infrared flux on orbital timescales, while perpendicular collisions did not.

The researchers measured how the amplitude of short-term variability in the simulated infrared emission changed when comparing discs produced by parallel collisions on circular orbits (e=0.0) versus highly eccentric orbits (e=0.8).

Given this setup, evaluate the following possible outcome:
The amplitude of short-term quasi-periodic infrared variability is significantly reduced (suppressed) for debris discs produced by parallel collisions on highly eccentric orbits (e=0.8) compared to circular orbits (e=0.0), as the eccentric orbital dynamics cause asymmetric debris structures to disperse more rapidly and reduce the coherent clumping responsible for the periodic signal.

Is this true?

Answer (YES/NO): NO